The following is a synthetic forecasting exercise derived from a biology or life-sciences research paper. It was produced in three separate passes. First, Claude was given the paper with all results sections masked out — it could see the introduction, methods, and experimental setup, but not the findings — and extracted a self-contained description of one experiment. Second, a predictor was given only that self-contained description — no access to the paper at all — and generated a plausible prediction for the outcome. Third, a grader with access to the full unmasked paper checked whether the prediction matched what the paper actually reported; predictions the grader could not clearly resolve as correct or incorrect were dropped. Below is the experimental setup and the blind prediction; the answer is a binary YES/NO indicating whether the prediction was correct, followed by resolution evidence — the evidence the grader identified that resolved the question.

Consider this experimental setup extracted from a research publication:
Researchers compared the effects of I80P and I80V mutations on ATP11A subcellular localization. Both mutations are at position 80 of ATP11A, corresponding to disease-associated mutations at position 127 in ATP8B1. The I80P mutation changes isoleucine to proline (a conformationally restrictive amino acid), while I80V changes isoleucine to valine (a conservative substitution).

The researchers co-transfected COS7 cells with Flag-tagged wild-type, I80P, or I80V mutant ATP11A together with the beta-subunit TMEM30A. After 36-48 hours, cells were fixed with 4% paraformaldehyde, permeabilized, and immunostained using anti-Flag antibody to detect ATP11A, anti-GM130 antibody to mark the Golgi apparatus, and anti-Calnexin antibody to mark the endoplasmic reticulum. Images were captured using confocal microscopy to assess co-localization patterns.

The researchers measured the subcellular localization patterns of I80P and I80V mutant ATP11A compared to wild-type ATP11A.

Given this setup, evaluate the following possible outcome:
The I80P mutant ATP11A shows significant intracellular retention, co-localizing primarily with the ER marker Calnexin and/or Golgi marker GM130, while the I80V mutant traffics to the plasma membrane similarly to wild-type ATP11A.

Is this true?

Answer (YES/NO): NO